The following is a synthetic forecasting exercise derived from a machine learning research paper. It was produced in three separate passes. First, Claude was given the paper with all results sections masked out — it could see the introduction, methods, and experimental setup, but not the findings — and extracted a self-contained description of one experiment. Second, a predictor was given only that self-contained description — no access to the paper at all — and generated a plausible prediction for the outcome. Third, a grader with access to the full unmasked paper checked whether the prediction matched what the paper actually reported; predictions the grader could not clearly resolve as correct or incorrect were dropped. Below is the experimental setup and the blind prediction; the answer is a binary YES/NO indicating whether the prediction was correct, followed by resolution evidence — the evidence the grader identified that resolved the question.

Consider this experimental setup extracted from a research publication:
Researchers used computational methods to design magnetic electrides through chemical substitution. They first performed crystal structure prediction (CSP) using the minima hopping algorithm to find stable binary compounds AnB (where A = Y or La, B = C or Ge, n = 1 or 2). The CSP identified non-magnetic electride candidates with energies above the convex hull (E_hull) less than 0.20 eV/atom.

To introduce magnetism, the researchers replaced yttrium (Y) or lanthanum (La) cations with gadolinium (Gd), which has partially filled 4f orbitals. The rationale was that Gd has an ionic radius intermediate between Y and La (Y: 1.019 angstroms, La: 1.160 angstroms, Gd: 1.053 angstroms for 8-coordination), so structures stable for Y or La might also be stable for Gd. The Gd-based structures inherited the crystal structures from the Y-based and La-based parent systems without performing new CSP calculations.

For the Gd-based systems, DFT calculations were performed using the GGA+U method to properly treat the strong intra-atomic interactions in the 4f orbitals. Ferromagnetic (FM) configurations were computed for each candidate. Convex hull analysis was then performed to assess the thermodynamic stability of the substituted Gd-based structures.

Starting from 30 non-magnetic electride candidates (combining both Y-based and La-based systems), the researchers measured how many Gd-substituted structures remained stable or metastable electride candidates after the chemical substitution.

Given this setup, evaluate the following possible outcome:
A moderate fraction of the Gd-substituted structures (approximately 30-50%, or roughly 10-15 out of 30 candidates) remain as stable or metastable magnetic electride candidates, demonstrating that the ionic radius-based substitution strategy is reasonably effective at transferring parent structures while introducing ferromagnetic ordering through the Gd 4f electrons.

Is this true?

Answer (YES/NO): NO